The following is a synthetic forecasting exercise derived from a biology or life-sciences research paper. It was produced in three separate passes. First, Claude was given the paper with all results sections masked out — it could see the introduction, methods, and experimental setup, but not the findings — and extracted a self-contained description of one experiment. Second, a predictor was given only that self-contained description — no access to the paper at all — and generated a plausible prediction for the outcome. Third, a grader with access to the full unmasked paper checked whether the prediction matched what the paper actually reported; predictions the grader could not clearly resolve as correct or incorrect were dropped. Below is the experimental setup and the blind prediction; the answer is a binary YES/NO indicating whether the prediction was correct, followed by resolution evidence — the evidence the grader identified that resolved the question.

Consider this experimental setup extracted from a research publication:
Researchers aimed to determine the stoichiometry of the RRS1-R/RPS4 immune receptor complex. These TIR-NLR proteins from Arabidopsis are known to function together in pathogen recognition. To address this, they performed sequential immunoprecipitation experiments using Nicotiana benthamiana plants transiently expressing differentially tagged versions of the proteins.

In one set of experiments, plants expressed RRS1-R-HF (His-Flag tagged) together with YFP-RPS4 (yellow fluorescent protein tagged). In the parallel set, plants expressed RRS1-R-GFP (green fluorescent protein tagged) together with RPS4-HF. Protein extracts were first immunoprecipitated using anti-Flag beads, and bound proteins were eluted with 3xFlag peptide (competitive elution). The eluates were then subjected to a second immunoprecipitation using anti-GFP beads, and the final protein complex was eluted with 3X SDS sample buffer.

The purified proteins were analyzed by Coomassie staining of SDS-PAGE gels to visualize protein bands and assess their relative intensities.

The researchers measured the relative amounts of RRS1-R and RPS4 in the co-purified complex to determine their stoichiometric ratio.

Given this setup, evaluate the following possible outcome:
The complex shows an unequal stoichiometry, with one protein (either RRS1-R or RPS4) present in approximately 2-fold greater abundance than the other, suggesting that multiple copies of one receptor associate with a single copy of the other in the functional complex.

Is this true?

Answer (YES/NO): NO